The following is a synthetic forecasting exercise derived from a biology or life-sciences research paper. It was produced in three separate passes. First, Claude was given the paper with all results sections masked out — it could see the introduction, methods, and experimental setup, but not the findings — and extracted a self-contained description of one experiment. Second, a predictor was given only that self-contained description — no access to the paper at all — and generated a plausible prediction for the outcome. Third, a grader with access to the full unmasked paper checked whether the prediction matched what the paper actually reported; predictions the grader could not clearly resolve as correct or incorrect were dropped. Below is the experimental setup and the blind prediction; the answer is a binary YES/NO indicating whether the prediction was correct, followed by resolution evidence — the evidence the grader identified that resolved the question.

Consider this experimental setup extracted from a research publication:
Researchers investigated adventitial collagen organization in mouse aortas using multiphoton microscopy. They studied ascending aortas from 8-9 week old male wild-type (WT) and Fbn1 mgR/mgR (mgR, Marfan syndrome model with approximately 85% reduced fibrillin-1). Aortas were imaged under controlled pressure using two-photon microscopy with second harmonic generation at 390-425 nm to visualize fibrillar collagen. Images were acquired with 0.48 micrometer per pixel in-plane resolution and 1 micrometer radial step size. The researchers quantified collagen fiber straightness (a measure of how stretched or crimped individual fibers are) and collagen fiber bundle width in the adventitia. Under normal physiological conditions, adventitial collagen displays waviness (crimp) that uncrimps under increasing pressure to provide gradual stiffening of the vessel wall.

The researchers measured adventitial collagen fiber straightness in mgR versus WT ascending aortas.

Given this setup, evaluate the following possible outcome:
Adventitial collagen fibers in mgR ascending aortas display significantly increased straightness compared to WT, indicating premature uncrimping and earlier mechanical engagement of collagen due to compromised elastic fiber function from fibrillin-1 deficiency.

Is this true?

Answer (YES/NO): NO